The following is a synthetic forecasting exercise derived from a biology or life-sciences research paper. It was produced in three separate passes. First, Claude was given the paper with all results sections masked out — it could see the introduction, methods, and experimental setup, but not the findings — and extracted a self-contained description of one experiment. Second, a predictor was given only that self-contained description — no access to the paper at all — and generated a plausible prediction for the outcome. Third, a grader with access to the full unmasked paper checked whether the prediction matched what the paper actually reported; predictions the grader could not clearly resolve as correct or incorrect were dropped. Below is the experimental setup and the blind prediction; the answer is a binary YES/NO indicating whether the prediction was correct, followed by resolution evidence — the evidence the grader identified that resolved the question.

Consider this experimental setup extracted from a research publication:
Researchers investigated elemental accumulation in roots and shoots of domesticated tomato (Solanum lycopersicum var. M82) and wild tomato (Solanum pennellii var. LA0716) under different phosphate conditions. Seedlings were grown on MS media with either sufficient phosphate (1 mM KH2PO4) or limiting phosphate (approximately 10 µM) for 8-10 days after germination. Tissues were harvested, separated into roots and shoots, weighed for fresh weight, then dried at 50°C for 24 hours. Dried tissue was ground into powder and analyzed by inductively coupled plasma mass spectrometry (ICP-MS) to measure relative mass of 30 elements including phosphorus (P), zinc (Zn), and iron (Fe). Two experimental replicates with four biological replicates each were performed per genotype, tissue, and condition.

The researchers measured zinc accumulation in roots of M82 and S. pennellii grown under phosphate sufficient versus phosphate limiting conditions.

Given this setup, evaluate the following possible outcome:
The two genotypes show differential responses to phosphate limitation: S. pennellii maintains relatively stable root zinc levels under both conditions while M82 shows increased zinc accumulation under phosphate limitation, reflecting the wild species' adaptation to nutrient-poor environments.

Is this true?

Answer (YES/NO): NO